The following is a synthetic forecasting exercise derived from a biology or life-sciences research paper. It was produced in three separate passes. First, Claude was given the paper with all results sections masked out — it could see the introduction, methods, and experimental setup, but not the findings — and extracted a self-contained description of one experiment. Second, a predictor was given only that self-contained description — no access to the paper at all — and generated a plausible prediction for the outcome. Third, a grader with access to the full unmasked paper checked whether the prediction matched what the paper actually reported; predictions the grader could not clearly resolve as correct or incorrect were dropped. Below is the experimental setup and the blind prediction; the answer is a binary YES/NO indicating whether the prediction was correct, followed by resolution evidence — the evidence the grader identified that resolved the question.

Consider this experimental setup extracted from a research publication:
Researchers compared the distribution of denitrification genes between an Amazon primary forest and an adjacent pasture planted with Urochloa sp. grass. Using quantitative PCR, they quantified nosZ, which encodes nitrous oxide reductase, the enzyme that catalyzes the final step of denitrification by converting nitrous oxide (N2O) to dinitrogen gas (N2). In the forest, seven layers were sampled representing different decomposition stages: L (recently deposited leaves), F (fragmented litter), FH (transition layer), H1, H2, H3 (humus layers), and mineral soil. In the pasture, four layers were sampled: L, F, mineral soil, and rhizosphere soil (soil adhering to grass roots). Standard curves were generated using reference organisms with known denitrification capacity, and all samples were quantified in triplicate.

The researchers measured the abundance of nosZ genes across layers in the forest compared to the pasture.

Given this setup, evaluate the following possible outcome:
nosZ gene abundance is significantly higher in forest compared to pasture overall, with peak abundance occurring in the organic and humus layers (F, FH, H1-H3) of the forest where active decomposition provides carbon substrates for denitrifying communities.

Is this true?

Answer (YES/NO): NO